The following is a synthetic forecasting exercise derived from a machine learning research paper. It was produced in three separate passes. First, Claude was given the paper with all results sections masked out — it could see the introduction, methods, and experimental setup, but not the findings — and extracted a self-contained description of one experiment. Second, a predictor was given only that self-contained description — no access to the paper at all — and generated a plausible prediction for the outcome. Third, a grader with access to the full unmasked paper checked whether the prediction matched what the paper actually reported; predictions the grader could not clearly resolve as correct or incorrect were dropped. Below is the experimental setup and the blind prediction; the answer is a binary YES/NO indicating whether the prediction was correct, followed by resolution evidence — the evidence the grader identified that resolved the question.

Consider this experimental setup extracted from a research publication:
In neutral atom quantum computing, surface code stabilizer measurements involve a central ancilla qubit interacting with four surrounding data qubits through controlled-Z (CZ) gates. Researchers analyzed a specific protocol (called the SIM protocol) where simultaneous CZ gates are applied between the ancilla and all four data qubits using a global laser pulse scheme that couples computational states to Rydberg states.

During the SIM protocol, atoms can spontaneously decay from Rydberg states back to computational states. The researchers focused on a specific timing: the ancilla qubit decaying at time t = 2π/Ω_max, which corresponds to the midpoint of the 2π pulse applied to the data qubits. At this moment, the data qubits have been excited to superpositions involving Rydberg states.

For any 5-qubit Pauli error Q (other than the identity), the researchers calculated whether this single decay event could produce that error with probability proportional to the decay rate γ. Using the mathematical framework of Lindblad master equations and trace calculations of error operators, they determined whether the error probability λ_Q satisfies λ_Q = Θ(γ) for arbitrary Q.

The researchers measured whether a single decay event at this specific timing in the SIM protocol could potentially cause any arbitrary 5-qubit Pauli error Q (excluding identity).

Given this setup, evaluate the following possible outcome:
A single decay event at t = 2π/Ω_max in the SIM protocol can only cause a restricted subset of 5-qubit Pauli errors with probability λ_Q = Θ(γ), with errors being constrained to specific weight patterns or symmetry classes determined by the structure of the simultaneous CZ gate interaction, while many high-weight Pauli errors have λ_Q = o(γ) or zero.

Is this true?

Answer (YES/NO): NO